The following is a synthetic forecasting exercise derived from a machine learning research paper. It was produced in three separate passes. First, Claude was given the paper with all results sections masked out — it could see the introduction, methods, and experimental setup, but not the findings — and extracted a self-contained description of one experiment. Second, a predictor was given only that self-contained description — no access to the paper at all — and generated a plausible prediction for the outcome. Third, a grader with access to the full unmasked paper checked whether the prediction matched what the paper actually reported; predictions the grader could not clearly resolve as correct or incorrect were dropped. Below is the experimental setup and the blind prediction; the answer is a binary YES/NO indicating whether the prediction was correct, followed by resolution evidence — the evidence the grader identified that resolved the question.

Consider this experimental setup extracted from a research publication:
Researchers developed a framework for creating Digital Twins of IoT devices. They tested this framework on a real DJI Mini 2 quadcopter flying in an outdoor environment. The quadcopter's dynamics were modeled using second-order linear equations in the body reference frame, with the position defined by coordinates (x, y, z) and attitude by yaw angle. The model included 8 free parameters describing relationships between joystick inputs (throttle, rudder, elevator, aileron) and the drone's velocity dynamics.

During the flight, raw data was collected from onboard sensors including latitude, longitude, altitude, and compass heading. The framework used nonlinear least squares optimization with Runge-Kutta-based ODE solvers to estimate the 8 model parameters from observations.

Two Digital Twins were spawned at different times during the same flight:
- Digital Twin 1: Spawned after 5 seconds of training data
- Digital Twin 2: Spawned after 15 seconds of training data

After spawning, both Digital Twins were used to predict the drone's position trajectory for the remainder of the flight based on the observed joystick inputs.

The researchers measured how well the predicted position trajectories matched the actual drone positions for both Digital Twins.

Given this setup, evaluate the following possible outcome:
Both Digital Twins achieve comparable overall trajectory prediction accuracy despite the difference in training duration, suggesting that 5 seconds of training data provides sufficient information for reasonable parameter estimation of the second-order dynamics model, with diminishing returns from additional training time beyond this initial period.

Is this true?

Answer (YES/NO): NO